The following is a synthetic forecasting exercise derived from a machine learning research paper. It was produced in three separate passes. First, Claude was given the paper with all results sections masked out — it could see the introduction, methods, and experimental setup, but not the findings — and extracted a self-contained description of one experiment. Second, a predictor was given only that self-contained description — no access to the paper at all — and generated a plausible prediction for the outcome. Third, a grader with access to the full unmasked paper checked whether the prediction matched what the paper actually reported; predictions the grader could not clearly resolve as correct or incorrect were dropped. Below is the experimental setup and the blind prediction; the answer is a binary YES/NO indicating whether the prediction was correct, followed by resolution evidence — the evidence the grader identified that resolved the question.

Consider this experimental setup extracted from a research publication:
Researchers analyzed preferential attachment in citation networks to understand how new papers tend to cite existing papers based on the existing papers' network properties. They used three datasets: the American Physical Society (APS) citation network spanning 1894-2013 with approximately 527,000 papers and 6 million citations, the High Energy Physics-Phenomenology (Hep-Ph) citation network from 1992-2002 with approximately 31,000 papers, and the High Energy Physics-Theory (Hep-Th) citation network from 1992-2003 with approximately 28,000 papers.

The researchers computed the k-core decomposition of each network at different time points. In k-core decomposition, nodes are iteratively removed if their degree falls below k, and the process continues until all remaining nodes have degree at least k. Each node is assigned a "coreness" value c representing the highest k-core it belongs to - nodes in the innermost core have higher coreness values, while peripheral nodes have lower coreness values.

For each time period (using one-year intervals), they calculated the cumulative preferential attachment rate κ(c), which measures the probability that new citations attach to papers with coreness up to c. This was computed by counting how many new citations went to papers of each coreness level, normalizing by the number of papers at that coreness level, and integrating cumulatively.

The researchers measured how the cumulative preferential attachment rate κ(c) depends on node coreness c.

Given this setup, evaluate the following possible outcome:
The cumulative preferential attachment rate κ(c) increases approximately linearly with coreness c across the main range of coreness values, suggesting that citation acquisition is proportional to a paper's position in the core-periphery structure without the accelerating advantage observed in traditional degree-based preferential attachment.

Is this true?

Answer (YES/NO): NO